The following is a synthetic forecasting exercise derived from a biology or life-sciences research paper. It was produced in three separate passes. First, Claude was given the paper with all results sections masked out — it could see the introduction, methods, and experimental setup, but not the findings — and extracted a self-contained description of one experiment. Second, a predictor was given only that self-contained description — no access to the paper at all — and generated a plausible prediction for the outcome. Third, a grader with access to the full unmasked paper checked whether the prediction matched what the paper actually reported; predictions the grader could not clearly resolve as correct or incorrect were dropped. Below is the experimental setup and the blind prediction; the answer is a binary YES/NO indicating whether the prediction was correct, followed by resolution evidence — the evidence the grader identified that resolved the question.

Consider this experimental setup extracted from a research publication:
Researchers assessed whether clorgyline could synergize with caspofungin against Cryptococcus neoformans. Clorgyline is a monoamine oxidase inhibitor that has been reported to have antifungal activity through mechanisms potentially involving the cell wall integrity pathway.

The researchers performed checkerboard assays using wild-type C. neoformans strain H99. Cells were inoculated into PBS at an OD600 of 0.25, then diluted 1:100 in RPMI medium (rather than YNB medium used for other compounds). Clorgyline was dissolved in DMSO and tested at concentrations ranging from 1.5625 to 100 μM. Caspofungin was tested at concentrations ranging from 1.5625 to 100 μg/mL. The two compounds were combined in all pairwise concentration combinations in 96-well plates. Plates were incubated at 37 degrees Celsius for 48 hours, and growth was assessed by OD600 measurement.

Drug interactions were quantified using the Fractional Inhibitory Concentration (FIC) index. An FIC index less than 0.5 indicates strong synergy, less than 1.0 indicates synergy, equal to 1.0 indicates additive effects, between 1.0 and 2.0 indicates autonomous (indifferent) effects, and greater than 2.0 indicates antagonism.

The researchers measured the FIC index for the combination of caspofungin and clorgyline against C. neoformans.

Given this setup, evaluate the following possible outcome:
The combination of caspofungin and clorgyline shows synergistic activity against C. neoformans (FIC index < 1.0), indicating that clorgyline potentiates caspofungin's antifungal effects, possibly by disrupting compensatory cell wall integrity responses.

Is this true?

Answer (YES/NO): YES